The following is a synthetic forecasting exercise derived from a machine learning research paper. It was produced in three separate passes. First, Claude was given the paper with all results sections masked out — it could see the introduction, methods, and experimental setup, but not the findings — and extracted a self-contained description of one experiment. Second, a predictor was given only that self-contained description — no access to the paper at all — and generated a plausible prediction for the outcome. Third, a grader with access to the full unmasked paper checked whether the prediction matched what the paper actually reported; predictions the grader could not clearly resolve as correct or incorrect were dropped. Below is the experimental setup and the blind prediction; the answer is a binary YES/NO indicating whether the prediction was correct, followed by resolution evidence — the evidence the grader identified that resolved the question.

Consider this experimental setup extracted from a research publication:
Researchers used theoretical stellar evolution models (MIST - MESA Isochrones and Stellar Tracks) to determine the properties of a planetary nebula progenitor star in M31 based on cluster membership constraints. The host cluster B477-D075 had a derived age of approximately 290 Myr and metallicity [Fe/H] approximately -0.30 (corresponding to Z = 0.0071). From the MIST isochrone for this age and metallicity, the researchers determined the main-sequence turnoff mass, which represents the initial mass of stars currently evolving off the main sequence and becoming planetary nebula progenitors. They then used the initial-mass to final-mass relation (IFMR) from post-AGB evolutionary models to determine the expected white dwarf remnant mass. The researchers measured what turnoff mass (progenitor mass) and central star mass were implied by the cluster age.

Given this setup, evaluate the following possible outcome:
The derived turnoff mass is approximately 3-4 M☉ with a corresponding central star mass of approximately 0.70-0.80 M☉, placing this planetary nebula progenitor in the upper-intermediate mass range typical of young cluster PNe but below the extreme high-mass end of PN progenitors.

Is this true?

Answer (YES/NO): YES